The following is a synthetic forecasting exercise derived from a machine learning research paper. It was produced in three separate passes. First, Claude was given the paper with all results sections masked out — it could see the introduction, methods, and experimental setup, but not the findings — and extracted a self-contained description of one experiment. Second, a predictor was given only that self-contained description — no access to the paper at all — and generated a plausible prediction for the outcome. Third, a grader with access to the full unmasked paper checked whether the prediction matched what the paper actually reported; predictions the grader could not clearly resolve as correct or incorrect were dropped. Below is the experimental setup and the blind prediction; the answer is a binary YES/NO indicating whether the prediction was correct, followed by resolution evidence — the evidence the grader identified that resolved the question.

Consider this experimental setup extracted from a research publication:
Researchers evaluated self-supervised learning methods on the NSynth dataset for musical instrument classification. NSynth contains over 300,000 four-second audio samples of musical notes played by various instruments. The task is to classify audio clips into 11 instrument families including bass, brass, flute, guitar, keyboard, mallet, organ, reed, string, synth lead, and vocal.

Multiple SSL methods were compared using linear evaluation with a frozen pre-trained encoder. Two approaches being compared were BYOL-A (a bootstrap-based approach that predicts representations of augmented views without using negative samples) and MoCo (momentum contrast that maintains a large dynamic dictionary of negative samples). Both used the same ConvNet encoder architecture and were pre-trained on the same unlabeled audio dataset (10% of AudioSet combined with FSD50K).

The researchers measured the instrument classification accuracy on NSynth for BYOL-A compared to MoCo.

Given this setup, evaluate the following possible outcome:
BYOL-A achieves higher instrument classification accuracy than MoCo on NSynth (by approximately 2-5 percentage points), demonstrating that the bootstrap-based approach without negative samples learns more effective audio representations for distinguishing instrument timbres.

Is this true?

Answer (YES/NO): NO